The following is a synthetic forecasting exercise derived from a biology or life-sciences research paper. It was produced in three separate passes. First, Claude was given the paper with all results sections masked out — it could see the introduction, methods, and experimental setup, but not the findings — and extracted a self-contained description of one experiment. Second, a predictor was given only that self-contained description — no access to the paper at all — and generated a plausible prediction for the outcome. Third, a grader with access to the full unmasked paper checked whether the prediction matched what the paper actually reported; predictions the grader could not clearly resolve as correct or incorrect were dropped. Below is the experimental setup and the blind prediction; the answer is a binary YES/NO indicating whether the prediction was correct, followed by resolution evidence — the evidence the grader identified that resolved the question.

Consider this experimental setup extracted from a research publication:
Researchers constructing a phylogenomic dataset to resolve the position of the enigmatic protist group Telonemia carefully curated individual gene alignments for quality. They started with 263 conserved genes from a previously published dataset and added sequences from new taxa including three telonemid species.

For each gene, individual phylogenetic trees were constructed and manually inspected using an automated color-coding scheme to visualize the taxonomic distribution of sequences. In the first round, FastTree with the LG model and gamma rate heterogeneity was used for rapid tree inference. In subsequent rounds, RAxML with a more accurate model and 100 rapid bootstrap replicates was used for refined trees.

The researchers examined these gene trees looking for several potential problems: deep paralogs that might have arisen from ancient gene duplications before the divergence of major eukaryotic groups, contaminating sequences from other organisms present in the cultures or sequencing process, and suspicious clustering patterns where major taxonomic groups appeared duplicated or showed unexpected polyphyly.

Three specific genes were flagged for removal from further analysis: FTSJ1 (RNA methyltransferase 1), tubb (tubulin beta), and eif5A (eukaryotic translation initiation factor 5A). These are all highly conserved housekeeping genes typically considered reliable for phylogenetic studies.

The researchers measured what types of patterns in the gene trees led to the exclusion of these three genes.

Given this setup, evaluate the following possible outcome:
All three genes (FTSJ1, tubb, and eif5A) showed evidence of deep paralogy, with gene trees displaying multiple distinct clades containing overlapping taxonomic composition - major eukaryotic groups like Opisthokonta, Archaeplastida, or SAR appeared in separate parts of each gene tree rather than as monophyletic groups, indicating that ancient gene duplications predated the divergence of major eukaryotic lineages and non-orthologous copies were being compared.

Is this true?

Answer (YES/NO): NO